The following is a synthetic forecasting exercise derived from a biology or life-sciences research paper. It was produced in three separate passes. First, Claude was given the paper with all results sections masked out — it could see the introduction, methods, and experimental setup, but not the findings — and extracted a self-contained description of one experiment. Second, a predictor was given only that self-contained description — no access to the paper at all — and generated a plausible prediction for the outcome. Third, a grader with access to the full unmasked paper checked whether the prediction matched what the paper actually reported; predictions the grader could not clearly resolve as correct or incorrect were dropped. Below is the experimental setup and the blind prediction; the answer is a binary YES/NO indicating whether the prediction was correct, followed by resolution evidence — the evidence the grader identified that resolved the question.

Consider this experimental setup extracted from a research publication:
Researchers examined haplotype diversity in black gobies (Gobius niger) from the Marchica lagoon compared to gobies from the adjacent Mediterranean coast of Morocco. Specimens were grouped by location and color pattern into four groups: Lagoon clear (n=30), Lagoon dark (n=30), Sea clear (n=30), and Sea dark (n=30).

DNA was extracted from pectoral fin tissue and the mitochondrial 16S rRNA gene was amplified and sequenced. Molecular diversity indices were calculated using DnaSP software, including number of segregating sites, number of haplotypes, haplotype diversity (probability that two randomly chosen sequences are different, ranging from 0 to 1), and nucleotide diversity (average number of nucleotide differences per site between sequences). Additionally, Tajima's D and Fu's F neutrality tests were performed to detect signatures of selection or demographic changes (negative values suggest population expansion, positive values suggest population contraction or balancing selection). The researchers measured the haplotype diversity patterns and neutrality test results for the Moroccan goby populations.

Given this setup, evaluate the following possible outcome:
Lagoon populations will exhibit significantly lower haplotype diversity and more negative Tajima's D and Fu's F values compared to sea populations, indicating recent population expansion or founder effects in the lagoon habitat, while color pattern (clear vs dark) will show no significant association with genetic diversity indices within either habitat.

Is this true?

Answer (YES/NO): NO